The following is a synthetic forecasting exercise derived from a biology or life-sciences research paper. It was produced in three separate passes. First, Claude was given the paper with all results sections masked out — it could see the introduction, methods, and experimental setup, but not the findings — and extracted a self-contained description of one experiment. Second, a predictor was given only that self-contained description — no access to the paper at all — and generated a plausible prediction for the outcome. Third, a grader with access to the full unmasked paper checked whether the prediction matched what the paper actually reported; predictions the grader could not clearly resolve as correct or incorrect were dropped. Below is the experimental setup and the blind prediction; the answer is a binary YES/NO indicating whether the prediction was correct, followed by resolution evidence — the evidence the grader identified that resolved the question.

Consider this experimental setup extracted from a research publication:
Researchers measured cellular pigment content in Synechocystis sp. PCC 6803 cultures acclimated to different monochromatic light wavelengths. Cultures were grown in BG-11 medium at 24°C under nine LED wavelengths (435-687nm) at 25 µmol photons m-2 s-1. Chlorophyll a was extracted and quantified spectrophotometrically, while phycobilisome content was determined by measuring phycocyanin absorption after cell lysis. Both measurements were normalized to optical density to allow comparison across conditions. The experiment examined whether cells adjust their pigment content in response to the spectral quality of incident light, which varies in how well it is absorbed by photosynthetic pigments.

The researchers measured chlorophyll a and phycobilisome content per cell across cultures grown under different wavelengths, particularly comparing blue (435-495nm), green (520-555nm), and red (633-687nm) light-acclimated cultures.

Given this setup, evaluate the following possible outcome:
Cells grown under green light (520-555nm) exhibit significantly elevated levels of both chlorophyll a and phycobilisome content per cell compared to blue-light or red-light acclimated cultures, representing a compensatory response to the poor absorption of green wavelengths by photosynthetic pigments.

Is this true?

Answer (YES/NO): NO